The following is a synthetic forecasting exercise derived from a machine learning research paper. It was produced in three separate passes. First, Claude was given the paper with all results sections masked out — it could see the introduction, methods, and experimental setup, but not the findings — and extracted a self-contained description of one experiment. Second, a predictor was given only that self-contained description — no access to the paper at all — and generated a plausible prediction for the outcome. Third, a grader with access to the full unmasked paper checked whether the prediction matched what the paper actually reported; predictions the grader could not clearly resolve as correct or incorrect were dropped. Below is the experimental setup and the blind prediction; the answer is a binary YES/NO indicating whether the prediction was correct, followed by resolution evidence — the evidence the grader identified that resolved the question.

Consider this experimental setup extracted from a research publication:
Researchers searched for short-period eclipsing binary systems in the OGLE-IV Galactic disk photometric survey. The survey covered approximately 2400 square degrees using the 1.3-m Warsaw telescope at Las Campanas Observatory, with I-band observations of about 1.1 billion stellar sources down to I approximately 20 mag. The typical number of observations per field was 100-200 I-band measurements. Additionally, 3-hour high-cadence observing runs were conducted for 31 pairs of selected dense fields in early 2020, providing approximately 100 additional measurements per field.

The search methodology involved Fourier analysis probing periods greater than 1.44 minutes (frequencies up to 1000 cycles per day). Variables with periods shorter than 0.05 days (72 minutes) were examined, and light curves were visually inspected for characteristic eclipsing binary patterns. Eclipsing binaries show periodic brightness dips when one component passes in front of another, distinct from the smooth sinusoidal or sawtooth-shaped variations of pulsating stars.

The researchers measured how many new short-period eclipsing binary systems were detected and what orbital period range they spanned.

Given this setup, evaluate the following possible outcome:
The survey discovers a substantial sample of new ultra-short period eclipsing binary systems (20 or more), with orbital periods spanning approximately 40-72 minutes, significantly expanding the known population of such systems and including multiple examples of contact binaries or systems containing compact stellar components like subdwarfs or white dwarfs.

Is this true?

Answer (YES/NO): NO